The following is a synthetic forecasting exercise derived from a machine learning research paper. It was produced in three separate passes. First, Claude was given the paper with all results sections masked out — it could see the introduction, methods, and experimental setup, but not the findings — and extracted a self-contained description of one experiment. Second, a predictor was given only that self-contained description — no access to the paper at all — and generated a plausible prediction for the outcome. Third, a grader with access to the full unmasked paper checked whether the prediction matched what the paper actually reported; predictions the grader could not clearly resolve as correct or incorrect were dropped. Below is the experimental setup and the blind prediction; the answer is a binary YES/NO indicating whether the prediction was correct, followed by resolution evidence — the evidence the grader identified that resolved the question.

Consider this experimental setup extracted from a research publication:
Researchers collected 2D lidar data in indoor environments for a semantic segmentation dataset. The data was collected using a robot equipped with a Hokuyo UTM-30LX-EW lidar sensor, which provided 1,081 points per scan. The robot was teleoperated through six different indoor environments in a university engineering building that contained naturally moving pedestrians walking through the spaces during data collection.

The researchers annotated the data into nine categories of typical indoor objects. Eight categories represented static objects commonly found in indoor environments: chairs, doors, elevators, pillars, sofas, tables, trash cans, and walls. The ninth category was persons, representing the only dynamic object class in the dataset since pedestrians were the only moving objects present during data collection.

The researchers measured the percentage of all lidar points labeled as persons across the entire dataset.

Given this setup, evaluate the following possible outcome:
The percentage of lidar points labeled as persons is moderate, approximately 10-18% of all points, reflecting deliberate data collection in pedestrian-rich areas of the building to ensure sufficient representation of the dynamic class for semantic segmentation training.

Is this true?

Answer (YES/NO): NO